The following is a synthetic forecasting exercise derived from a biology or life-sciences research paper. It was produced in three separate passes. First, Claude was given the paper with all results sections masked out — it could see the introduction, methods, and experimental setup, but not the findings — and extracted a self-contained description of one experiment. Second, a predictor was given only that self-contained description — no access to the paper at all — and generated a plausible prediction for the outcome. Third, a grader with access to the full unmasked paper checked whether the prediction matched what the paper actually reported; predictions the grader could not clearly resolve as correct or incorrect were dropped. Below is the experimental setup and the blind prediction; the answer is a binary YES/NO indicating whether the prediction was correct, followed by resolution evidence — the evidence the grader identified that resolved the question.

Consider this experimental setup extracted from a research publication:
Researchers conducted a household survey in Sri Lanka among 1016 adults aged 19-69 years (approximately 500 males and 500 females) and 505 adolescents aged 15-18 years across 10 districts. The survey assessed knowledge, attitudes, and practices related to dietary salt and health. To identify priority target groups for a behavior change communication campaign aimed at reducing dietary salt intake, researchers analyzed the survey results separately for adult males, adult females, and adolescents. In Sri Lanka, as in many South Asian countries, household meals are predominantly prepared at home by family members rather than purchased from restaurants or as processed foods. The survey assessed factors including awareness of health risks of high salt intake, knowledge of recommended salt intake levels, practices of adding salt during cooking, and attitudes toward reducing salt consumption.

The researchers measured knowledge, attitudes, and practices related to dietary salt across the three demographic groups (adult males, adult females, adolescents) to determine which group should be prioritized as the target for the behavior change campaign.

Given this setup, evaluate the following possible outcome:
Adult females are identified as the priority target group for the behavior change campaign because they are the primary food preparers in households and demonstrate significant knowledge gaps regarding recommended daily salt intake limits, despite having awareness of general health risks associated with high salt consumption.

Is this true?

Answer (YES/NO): NO